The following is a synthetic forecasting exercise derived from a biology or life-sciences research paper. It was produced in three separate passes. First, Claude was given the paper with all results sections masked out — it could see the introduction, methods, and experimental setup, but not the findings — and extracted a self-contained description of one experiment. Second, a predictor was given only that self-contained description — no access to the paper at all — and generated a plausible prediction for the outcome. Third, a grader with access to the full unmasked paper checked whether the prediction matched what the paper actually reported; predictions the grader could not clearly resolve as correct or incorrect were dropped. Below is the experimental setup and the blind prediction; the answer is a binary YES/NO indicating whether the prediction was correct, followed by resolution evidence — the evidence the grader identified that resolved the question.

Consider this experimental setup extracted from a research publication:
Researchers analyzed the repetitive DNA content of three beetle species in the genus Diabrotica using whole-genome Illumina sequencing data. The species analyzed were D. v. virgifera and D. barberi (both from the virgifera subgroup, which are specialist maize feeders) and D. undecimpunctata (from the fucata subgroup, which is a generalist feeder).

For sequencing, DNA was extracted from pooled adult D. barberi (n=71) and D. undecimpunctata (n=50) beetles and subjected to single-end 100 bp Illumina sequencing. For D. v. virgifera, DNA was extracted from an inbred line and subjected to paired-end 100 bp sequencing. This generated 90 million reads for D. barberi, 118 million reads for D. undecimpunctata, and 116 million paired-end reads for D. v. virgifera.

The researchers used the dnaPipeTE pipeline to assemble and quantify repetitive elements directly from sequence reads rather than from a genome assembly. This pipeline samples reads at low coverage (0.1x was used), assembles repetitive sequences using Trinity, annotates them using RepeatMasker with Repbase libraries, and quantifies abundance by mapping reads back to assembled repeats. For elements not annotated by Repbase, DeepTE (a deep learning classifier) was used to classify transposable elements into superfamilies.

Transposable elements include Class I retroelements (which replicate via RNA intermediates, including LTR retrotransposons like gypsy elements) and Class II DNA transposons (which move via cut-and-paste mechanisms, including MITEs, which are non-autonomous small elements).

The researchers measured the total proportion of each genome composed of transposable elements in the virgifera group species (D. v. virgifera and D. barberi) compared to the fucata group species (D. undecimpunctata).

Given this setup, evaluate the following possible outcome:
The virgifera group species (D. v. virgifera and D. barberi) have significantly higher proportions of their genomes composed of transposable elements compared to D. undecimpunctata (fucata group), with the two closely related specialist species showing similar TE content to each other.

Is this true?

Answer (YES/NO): YES